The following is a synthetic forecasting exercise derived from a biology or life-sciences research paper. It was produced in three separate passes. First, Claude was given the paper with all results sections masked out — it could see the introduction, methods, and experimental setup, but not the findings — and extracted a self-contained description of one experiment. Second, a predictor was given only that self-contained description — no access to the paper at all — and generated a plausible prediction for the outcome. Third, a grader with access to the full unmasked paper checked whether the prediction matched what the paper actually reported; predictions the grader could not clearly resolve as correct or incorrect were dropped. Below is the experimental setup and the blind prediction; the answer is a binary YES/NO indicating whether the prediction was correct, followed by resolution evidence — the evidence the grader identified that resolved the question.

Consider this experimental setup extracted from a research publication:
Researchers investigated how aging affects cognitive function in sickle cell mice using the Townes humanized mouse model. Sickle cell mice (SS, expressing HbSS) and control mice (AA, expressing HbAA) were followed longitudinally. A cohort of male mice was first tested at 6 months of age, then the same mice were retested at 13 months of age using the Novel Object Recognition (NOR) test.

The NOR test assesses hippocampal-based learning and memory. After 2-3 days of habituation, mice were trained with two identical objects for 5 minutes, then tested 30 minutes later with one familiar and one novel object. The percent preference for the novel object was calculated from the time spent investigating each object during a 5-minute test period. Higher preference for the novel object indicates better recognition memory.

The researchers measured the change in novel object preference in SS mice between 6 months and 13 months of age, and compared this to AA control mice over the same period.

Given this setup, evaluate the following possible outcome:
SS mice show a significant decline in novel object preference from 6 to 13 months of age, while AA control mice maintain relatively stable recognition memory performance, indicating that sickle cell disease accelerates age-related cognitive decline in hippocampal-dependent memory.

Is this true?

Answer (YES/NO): YES